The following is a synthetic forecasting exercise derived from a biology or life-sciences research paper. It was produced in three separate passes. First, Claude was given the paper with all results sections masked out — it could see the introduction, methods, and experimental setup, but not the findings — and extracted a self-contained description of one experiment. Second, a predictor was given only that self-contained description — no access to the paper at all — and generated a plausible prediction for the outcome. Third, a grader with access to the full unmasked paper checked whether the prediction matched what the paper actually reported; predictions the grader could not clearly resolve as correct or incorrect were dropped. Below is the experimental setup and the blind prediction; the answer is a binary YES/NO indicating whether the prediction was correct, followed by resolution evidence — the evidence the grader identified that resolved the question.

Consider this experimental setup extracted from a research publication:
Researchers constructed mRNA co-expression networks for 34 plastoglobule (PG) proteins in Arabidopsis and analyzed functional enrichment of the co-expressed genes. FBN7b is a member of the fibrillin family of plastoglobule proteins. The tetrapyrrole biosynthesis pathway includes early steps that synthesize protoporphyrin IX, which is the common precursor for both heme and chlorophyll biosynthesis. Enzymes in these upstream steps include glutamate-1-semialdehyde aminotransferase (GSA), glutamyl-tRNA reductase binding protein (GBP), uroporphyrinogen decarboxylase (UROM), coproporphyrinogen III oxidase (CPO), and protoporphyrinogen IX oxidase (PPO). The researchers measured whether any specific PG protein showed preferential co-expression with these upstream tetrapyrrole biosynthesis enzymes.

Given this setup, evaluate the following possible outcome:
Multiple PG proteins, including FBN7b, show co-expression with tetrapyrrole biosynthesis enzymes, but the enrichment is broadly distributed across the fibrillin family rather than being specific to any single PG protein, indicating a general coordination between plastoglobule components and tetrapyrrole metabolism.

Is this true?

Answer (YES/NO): NO